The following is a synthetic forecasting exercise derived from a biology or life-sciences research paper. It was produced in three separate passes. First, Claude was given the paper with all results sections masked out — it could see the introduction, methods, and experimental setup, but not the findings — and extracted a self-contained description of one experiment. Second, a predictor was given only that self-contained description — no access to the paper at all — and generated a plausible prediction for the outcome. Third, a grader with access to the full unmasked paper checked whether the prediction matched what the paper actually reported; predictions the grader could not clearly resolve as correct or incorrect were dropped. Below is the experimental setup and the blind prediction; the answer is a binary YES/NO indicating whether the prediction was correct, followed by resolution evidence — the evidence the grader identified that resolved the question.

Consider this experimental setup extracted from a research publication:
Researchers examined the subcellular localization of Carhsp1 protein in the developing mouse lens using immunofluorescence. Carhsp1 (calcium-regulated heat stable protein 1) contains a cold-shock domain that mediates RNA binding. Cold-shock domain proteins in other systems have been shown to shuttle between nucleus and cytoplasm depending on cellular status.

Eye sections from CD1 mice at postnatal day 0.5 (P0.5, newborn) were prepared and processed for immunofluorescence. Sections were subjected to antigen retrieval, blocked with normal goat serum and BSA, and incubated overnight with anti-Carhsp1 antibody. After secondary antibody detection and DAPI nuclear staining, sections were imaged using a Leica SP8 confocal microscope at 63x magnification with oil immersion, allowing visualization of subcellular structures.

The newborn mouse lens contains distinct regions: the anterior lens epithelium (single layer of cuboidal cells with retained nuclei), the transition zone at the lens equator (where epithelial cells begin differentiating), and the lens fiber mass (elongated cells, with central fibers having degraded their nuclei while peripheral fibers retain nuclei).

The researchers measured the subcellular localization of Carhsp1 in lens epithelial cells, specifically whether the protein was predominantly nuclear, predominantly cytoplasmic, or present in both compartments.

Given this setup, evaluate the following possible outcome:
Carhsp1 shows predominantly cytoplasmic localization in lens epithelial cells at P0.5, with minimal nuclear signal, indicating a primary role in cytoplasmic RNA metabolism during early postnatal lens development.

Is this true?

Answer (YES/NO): YES